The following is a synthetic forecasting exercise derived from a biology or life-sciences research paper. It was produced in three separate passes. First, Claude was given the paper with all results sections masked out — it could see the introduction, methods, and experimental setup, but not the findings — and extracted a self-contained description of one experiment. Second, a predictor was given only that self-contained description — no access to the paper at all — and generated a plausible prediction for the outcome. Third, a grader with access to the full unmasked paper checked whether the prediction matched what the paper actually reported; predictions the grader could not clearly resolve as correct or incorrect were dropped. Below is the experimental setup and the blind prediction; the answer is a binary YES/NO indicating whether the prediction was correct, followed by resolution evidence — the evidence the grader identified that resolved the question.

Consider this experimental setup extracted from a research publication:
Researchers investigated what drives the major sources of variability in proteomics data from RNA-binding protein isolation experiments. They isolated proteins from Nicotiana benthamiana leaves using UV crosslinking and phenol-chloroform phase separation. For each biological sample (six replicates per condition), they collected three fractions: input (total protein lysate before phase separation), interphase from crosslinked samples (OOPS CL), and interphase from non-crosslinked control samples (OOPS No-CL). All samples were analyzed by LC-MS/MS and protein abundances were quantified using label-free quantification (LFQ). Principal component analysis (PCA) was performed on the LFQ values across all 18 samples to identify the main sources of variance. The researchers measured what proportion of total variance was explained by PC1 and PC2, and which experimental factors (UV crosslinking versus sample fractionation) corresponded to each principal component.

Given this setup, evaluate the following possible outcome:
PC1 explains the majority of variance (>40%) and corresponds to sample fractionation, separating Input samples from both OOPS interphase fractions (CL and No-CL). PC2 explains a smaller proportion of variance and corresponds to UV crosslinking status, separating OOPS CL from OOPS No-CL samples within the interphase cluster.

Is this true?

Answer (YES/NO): NO